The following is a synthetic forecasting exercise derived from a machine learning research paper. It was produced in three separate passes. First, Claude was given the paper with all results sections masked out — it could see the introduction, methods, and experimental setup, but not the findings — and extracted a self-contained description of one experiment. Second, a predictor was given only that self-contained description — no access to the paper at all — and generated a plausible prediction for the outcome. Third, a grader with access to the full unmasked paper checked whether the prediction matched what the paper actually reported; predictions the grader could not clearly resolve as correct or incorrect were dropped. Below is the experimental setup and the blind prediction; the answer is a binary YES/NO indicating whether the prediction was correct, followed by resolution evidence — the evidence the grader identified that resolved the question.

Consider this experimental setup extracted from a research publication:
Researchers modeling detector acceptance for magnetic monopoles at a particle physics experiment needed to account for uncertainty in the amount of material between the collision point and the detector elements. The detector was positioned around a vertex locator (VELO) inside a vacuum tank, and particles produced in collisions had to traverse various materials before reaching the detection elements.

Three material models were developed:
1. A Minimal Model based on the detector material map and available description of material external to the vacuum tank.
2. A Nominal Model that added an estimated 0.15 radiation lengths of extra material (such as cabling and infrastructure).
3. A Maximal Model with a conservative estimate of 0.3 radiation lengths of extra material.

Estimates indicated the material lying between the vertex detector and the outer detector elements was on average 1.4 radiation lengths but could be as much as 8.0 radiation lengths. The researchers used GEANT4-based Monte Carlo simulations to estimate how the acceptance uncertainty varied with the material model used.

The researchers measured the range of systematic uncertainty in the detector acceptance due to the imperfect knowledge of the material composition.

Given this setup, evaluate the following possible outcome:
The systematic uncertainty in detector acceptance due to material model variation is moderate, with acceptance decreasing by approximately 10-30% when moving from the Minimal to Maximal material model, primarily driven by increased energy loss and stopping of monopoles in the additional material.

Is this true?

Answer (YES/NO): NO